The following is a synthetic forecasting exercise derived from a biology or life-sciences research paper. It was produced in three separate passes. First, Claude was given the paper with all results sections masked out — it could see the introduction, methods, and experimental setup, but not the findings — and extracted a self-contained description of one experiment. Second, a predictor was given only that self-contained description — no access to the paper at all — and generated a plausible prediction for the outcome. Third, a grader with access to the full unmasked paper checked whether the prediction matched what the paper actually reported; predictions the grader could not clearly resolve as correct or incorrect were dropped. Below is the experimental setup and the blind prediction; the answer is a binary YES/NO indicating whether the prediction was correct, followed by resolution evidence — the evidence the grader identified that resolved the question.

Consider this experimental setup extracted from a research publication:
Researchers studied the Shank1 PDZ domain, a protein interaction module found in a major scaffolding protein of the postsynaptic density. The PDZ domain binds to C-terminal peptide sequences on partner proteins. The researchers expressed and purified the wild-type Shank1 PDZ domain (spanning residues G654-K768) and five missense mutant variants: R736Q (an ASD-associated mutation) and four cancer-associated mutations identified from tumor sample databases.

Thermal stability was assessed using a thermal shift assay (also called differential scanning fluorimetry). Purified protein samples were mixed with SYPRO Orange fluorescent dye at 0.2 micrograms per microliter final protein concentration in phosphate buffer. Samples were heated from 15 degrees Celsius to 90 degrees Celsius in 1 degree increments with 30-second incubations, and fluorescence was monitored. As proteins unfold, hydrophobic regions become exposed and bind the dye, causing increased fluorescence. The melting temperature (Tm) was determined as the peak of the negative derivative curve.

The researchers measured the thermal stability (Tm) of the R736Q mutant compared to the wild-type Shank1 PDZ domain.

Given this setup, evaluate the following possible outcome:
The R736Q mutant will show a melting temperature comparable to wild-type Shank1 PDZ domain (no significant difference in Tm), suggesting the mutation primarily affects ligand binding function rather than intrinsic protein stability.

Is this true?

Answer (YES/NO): NO